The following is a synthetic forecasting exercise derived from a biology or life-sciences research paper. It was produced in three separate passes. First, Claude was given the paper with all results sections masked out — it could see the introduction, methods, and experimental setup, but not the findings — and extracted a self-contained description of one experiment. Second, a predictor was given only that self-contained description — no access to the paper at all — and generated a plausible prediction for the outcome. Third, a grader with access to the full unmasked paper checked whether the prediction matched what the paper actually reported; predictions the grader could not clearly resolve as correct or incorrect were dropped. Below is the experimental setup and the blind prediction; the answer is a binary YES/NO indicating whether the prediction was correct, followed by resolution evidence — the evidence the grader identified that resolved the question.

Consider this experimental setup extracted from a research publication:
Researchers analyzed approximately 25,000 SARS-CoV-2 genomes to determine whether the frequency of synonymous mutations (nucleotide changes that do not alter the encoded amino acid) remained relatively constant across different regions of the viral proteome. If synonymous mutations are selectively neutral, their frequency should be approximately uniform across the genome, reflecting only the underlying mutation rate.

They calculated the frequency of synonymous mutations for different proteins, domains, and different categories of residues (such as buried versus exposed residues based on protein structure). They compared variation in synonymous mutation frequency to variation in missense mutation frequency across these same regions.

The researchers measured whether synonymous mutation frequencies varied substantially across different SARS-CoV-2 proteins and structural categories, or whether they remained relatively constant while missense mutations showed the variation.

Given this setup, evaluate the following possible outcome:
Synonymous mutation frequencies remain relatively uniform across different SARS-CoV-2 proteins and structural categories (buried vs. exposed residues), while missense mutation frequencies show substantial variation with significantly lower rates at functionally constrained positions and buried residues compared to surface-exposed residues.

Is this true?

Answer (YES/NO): YES